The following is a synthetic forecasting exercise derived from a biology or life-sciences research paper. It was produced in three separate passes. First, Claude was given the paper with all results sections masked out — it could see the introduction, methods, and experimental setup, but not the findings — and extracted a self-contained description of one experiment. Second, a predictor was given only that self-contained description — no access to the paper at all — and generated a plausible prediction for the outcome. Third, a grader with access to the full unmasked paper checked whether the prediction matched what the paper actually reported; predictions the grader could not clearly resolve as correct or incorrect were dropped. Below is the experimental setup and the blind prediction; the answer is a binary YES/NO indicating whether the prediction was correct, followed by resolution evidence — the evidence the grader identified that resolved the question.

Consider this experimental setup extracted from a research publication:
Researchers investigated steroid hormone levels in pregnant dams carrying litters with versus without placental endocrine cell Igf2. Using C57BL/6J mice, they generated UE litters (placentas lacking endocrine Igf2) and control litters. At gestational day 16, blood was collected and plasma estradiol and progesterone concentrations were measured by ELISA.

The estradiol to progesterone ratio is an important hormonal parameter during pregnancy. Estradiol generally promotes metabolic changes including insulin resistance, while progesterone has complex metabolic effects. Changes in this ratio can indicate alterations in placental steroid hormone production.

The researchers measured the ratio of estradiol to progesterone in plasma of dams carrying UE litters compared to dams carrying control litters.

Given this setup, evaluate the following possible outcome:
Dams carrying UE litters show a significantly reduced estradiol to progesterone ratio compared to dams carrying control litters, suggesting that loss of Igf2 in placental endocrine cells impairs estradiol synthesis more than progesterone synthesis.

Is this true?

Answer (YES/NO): NO